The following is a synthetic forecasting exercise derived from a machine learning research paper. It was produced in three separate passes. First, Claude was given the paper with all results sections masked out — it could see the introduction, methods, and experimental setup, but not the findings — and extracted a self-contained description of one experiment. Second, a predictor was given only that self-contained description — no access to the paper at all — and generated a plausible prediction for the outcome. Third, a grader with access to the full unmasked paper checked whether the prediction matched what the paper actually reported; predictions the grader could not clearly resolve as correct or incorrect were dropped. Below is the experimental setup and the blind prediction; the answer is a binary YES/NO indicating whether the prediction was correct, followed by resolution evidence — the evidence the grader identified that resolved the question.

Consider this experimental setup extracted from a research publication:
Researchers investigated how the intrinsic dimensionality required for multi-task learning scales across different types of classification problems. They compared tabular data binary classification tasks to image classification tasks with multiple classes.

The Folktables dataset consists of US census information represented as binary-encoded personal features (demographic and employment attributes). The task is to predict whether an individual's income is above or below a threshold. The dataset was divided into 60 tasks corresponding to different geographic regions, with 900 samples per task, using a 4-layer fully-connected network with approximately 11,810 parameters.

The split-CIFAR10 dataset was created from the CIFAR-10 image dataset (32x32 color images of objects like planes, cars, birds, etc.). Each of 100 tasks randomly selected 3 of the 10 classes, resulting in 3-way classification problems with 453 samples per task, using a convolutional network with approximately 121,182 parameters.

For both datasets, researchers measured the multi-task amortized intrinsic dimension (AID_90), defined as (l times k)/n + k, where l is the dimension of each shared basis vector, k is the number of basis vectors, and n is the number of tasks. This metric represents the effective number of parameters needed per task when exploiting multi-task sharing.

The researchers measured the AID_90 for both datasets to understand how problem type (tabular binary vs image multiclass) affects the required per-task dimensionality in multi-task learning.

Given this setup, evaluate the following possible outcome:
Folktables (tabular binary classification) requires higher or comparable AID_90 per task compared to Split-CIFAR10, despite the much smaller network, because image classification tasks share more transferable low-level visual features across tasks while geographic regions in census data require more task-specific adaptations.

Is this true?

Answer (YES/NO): NO